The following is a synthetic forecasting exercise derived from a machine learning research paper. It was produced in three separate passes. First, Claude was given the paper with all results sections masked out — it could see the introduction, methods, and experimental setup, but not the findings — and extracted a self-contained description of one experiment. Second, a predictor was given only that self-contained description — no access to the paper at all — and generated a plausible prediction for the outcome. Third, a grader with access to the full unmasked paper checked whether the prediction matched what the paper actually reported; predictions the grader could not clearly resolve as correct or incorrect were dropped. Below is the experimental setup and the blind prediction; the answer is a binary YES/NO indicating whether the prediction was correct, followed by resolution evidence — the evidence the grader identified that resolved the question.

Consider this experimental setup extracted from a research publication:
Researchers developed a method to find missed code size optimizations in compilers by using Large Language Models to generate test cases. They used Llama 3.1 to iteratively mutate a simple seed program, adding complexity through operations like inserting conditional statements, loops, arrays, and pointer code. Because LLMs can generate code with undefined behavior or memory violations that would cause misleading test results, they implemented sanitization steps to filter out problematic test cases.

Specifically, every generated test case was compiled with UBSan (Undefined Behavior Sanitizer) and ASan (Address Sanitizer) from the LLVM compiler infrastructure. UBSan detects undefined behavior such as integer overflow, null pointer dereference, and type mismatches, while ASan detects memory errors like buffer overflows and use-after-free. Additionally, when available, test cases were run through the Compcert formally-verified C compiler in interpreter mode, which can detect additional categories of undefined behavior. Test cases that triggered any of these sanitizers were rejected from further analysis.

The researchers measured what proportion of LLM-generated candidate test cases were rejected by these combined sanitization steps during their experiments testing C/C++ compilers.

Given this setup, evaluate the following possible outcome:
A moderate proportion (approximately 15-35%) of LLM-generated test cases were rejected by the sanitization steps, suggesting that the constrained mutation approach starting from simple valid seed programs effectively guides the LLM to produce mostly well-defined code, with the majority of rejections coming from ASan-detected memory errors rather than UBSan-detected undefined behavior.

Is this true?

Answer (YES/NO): NO